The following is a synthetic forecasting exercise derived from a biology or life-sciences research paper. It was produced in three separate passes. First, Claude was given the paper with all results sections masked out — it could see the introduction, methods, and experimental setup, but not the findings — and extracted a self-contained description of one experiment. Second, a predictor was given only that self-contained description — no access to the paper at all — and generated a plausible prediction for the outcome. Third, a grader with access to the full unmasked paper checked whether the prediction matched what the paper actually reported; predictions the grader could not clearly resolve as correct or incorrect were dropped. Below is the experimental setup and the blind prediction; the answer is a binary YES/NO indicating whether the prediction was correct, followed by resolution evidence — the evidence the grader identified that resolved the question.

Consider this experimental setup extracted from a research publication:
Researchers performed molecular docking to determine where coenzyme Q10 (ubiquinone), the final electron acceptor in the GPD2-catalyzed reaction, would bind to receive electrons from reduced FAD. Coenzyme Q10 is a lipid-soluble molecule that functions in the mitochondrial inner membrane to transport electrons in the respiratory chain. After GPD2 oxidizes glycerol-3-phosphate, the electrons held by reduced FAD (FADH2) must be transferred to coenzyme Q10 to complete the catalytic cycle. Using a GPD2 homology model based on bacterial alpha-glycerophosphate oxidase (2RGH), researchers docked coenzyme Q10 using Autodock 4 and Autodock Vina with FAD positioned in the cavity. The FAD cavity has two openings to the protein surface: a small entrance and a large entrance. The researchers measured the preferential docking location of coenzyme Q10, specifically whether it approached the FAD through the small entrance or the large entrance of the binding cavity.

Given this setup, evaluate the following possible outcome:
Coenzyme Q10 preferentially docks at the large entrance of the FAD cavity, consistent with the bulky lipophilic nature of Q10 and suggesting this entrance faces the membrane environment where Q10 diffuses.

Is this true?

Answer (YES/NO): YES